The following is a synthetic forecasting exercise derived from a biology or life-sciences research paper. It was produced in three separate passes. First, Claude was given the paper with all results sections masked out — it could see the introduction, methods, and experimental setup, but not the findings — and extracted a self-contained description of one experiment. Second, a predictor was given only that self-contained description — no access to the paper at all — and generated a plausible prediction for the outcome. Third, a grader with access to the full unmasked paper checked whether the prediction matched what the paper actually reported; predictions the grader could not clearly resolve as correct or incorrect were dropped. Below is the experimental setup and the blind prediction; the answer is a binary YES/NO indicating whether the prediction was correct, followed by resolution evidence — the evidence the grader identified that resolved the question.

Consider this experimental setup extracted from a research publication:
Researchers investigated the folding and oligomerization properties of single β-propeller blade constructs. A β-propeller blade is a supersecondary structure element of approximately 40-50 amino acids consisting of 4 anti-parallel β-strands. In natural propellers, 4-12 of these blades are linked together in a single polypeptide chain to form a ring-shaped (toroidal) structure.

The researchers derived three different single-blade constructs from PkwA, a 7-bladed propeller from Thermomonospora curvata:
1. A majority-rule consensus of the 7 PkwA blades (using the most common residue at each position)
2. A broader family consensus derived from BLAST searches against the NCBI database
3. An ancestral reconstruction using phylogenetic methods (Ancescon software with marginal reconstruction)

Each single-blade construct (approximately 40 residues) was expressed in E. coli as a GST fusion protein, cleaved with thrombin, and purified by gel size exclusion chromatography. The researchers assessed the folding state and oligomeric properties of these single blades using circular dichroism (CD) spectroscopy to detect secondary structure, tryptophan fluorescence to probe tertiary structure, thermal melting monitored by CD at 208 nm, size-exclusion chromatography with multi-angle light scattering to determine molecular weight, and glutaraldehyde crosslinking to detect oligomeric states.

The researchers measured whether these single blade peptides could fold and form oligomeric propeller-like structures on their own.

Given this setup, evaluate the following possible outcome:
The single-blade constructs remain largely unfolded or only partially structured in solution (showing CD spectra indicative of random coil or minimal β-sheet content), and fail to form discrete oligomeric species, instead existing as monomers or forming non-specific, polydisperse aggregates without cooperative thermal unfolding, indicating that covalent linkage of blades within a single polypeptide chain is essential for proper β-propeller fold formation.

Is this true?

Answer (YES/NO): YES